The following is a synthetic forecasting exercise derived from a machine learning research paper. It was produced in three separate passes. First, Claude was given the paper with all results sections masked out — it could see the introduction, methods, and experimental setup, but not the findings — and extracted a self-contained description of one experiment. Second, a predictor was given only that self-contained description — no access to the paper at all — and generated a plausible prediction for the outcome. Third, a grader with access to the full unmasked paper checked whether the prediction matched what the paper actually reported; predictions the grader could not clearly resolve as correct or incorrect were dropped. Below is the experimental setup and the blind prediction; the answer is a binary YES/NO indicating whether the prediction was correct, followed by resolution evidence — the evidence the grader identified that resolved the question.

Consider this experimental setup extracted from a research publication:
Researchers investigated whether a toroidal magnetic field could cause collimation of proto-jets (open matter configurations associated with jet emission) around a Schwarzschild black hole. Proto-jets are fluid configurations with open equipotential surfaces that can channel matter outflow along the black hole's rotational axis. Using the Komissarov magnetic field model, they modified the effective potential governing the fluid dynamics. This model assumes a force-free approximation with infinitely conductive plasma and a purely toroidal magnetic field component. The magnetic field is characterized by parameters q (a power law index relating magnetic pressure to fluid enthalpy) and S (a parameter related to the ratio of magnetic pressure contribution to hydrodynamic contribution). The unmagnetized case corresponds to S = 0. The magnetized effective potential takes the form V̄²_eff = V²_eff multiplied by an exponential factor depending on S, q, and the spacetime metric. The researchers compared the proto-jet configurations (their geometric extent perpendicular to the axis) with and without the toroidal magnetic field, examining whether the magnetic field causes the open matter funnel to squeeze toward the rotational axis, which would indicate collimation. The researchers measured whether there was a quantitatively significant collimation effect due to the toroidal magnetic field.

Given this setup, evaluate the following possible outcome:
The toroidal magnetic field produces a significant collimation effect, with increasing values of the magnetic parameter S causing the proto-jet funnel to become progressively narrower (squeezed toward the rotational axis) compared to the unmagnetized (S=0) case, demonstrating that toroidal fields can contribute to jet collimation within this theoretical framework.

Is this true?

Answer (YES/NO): NO